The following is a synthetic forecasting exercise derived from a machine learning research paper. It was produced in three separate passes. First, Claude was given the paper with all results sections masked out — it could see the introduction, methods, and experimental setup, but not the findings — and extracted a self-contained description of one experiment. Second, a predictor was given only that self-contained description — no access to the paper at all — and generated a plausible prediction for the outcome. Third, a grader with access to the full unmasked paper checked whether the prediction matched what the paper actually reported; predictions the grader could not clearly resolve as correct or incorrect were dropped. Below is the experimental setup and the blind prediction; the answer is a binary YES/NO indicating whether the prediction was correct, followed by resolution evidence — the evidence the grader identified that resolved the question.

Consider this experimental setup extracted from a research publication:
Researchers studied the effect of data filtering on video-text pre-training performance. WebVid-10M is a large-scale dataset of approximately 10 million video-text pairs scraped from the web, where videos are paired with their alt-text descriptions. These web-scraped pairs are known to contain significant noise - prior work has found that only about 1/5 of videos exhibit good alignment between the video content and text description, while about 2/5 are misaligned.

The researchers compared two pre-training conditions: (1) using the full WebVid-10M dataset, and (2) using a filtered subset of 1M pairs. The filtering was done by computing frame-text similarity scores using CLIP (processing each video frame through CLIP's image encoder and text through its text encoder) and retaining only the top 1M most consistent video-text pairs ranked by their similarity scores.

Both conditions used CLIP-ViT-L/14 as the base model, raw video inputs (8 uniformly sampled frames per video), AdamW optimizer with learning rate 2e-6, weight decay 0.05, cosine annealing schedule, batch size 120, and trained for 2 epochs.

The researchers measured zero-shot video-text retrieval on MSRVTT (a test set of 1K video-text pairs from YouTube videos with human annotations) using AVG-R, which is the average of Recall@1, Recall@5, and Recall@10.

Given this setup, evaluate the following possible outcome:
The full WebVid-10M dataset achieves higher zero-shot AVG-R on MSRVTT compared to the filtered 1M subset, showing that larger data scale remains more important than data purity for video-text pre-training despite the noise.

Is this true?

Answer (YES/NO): NO